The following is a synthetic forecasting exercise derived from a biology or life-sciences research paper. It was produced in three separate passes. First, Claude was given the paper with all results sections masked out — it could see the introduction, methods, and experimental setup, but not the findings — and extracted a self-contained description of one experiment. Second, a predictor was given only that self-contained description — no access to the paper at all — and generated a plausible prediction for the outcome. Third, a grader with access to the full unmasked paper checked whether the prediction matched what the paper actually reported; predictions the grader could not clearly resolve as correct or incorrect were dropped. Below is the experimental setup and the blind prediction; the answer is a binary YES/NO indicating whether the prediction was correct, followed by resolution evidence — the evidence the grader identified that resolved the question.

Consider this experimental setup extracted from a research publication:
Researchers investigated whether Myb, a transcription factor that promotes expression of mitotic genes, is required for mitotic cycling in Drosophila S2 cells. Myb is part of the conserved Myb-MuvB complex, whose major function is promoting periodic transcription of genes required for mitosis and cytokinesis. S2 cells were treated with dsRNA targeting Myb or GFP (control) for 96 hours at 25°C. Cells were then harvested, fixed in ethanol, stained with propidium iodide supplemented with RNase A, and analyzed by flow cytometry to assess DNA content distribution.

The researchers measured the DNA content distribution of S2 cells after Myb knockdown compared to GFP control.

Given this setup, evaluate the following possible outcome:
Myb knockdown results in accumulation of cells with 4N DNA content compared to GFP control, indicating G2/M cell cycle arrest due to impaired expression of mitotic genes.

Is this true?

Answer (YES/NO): NO